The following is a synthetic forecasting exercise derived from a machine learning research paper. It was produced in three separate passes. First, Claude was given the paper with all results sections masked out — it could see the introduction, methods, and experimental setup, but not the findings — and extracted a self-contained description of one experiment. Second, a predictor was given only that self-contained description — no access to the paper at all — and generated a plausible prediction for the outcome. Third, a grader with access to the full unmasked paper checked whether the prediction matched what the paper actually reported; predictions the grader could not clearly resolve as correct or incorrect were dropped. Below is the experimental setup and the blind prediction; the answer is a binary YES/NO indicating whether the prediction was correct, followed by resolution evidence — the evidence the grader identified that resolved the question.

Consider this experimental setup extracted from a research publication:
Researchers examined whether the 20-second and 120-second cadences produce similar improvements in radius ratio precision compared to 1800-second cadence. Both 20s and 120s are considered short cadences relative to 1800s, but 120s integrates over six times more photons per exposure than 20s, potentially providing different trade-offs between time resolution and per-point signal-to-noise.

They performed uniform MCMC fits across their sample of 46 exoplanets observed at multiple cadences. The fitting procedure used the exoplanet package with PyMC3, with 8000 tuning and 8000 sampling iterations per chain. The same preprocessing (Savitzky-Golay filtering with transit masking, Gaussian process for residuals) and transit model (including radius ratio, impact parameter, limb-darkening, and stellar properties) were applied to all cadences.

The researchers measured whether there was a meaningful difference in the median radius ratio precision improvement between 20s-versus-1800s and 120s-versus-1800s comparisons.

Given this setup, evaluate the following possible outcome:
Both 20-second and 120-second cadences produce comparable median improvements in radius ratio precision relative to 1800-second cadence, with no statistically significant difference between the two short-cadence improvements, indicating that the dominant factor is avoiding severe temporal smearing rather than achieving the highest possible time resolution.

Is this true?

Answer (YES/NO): YES